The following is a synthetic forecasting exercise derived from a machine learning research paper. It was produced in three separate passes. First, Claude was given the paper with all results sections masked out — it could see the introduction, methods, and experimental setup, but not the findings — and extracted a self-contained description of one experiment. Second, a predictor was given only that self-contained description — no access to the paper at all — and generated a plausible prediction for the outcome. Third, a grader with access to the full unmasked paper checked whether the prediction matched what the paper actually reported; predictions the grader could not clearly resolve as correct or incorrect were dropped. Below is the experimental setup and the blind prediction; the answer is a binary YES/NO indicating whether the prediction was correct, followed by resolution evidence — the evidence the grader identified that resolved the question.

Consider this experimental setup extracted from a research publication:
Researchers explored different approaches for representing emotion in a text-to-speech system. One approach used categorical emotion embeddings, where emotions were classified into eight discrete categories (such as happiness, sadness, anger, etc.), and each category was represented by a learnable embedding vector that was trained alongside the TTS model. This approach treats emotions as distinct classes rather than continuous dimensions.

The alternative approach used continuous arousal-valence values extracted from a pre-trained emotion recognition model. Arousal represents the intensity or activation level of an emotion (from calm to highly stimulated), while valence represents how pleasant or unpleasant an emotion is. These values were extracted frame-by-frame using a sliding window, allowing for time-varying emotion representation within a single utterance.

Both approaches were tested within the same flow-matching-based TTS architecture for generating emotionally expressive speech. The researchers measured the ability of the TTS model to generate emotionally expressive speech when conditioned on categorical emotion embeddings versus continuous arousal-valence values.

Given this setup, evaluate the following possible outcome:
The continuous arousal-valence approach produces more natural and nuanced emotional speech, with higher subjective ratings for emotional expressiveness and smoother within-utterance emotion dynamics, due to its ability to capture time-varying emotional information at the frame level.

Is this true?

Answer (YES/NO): NO